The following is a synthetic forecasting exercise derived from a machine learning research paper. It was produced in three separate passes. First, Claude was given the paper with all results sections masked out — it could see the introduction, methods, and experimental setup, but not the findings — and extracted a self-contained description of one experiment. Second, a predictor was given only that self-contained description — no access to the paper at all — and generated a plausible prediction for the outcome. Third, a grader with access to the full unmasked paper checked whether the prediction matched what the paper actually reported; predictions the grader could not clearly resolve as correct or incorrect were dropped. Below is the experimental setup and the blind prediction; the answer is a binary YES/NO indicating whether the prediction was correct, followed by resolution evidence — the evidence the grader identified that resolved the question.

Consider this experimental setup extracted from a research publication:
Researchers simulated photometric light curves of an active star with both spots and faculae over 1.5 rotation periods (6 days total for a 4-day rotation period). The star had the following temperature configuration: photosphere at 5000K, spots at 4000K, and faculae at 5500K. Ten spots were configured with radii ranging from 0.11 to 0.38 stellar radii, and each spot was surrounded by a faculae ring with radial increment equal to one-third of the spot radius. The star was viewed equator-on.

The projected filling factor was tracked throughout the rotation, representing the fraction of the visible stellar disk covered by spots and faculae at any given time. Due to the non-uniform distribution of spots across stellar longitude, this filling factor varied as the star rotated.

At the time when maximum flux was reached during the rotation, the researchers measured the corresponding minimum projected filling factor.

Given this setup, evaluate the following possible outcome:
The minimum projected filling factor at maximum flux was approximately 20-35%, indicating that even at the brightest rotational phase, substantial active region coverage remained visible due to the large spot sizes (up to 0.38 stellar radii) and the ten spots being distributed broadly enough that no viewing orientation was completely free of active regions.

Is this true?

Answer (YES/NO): NO